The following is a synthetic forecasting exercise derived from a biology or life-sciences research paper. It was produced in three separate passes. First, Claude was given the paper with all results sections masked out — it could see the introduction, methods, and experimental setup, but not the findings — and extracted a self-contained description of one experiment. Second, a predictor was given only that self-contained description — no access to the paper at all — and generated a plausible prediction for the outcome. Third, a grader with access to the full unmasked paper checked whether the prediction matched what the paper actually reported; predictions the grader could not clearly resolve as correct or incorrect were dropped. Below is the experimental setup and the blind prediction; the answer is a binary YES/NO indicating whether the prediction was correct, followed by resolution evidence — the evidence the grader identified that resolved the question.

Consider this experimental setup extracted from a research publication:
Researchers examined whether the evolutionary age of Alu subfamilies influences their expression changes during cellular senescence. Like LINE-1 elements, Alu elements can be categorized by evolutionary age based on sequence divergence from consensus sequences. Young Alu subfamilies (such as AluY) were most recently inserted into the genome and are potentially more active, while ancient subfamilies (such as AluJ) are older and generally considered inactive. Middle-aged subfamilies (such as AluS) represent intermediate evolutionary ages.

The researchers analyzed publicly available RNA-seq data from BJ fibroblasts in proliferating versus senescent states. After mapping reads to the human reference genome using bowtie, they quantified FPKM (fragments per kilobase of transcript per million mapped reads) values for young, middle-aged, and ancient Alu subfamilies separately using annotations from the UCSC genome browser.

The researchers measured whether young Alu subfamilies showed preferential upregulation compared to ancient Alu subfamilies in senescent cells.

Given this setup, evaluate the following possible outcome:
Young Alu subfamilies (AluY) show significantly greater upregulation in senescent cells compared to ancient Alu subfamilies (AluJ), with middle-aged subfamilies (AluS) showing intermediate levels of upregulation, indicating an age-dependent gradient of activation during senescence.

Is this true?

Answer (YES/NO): NO